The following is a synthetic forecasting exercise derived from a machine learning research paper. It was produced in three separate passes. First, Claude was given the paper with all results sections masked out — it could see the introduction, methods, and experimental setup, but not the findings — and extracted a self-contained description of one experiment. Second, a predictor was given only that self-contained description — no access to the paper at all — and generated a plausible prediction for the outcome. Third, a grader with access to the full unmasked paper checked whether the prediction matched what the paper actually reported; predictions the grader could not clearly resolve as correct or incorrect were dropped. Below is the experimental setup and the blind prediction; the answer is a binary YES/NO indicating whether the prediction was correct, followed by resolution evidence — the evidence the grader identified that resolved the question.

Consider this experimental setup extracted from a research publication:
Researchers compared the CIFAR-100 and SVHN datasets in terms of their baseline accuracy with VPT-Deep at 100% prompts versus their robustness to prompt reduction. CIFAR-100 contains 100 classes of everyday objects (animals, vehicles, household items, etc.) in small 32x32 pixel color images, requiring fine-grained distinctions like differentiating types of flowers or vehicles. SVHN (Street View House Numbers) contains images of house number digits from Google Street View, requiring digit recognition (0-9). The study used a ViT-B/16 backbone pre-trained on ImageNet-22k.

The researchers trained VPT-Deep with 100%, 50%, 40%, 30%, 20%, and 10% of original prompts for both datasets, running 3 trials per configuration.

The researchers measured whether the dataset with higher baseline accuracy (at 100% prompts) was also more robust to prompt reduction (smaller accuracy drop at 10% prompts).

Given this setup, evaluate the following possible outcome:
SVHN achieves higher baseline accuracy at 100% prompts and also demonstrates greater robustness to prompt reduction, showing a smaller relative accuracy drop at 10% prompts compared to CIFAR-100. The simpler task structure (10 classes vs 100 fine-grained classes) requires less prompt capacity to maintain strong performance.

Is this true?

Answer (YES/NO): NO